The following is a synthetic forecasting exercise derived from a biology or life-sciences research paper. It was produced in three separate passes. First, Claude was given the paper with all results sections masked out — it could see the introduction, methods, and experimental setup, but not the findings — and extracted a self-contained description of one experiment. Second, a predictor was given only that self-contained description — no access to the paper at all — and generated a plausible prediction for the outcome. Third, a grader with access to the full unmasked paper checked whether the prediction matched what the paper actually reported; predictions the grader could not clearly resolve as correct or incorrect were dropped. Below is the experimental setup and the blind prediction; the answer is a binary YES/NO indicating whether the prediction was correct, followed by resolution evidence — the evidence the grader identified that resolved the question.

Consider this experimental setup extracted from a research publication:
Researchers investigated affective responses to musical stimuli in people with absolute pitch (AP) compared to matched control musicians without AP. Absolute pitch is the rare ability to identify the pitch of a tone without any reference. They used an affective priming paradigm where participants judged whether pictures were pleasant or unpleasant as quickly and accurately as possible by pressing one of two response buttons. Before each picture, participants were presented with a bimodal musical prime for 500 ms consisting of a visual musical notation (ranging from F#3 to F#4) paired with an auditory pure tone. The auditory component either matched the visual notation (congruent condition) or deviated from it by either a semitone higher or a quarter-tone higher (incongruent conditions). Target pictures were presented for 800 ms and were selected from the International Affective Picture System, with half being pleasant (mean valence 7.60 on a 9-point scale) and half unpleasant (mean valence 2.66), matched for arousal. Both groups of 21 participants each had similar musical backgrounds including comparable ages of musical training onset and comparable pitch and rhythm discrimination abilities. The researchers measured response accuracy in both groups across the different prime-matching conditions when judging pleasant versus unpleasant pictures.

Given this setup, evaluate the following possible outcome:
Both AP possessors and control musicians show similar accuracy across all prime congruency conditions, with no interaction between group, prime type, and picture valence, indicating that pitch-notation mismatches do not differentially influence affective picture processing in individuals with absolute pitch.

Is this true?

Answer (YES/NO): NO